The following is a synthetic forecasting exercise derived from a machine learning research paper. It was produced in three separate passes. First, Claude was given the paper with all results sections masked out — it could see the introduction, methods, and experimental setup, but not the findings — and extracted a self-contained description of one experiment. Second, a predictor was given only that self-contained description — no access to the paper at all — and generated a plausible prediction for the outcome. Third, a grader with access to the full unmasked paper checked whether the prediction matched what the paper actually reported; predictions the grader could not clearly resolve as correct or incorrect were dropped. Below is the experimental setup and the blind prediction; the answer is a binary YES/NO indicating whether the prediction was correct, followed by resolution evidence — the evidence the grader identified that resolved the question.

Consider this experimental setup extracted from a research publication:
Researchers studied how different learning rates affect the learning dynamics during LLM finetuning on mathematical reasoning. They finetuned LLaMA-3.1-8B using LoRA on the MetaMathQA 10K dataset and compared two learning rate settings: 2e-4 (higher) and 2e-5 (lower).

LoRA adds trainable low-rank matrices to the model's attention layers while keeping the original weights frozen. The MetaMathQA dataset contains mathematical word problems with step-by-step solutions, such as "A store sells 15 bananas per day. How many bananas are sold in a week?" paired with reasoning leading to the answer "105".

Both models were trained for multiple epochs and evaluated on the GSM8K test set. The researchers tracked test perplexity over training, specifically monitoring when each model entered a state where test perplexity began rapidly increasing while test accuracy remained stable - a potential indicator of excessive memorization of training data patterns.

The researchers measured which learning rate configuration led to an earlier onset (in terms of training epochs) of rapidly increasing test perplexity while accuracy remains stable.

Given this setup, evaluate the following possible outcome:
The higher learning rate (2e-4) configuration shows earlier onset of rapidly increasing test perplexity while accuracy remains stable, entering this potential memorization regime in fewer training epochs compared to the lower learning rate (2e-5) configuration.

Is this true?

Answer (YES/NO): YES